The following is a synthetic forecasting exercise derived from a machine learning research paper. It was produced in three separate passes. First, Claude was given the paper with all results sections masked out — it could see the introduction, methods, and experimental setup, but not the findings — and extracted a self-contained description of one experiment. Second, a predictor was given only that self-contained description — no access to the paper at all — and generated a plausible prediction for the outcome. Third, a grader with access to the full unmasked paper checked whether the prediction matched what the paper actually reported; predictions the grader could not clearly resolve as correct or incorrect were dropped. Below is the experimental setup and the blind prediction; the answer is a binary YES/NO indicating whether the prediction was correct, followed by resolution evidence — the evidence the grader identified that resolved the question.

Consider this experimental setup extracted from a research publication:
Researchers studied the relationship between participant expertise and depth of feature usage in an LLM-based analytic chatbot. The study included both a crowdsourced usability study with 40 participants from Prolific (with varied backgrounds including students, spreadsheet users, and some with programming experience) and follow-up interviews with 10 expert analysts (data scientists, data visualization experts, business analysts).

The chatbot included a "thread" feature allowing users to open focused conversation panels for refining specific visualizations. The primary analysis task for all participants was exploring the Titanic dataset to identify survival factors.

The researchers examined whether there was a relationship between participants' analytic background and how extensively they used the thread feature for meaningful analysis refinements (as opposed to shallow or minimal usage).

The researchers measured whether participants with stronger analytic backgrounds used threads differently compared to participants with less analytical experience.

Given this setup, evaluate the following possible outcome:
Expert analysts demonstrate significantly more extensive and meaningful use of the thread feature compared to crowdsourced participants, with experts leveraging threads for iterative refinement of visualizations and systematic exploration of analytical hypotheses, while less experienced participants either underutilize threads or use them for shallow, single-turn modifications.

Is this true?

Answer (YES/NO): YES